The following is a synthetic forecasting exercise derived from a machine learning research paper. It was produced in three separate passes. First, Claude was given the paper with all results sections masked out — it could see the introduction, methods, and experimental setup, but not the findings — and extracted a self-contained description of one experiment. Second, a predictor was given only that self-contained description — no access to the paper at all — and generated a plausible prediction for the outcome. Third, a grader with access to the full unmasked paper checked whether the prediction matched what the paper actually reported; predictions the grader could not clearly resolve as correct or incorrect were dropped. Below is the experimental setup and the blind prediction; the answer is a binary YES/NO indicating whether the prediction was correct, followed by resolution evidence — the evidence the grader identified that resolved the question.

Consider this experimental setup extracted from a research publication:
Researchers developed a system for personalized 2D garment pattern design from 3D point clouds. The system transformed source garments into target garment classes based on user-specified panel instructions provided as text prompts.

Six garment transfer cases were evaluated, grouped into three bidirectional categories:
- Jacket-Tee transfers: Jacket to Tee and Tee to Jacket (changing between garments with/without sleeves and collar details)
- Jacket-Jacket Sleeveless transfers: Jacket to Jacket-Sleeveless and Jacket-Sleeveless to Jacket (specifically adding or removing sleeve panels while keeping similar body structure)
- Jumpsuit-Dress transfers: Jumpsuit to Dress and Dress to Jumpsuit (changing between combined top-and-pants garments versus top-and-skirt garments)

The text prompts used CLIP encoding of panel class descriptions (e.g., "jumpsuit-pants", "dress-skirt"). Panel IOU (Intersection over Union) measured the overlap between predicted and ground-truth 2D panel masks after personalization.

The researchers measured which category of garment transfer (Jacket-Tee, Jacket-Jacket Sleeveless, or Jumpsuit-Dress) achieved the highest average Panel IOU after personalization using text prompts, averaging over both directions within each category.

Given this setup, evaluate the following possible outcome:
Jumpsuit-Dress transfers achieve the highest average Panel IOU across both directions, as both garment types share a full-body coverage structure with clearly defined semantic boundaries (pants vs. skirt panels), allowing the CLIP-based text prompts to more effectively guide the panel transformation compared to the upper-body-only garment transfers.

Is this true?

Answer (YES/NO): NO